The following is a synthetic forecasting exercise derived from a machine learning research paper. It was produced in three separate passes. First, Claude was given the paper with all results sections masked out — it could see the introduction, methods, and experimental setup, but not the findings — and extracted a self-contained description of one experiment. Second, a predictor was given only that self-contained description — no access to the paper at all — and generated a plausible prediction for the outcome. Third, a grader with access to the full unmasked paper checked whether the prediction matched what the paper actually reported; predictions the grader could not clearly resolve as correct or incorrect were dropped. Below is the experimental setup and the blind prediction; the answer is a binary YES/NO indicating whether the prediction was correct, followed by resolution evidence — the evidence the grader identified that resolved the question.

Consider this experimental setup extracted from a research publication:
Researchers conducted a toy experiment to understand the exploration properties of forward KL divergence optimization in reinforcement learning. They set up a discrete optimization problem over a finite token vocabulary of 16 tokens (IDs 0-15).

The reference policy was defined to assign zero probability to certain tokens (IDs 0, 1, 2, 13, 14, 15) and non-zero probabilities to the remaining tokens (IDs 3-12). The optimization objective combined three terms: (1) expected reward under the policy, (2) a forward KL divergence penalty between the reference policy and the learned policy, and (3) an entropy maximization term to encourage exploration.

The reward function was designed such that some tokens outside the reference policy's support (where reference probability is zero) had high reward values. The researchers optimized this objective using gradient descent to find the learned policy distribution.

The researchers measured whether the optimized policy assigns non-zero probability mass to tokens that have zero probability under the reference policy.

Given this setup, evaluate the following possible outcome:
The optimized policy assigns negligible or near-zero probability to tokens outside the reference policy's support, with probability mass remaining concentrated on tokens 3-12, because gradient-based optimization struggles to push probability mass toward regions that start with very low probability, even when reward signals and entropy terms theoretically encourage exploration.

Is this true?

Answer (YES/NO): NO